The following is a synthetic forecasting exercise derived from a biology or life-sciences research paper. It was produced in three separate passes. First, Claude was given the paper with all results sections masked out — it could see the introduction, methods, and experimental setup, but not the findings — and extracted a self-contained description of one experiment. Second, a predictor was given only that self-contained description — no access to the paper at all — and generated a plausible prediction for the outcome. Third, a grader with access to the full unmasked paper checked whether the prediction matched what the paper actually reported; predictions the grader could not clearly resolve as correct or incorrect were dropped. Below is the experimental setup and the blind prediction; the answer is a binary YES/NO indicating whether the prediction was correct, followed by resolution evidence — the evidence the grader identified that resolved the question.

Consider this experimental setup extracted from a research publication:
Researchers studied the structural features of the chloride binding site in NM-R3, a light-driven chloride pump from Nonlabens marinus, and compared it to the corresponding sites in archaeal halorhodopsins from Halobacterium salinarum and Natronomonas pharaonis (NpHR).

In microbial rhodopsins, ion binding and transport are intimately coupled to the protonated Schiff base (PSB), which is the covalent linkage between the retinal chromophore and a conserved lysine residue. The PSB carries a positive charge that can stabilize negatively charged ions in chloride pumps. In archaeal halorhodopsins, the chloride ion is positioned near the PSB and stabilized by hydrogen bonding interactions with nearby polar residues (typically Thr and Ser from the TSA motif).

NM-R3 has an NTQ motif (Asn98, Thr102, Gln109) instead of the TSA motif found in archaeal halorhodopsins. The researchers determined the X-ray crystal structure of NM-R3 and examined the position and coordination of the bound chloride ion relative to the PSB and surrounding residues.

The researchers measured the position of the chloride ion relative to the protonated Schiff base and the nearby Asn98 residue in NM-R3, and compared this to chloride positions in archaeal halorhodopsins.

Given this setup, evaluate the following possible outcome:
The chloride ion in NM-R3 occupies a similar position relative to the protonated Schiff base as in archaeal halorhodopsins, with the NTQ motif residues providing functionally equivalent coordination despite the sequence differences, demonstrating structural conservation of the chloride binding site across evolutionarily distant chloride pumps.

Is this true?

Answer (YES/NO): YES